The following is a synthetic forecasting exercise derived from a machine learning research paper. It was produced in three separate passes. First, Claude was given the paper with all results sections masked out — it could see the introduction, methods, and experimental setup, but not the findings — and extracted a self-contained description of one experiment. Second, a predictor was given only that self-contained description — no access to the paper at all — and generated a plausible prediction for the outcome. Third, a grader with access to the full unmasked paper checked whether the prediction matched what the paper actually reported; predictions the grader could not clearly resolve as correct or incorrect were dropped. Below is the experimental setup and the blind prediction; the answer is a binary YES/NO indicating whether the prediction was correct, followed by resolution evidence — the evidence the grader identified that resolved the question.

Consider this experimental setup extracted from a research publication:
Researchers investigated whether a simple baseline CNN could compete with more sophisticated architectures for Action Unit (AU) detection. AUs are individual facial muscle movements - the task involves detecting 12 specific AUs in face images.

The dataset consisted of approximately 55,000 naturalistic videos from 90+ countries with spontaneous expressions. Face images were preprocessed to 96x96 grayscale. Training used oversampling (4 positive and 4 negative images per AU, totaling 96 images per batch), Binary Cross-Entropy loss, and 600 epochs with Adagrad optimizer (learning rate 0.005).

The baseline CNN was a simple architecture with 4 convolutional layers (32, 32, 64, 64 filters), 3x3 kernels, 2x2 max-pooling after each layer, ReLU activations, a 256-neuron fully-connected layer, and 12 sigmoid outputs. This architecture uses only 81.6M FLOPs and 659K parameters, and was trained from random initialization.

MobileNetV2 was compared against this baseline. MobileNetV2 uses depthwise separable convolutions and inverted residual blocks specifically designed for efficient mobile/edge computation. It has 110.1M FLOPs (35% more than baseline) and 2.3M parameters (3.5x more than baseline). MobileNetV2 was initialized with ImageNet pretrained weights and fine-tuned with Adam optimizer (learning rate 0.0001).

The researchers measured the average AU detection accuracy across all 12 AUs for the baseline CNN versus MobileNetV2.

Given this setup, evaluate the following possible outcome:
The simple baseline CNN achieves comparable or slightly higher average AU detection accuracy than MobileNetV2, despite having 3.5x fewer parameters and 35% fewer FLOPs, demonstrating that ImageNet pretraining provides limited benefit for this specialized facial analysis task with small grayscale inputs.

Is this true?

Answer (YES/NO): YES